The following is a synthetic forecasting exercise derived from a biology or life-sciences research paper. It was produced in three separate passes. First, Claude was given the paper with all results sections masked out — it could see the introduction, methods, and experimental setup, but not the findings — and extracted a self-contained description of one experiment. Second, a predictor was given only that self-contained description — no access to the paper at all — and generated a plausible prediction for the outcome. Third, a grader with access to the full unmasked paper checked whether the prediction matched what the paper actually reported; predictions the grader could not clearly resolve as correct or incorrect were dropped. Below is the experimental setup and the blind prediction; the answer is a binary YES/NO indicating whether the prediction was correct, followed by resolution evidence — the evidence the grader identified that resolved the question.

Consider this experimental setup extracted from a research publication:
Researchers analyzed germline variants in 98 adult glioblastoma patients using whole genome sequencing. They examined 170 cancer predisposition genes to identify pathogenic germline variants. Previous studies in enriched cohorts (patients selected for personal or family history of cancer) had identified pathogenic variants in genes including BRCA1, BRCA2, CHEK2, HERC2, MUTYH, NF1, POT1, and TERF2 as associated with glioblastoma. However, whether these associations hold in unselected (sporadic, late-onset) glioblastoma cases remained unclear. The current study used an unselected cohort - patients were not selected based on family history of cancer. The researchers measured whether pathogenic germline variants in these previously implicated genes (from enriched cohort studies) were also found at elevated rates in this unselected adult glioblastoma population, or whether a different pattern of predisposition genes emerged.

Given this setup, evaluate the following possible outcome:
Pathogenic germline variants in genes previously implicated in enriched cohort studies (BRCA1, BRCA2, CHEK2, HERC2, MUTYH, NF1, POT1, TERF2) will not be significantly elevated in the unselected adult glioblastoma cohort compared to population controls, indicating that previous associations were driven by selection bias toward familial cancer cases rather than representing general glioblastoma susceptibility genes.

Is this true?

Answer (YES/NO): NO